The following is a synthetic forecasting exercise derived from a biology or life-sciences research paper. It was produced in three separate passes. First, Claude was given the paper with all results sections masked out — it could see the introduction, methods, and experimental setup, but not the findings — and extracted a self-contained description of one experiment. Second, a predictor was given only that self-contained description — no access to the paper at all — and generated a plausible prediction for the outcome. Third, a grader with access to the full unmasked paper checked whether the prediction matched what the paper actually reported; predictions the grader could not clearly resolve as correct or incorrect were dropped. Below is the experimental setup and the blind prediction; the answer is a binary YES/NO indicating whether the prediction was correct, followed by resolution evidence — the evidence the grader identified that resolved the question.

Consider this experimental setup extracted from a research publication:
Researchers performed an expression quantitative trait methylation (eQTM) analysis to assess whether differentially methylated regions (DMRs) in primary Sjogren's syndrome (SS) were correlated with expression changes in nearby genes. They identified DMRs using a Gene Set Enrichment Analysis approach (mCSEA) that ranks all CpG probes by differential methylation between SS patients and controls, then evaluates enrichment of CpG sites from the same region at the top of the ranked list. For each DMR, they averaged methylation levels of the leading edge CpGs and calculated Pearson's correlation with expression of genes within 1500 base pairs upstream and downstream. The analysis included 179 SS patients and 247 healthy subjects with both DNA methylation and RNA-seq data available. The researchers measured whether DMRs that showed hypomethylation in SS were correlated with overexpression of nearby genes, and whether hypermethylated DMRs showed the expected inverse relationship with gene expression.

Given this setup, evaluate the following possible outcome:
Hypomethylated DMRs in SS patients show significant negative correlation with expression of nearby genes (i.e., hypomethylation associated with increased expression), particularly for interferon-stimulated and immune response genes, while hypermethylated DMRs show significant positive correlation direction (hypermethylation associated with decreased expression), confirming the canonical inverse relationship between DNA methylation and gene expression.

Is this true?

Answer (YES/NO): NO